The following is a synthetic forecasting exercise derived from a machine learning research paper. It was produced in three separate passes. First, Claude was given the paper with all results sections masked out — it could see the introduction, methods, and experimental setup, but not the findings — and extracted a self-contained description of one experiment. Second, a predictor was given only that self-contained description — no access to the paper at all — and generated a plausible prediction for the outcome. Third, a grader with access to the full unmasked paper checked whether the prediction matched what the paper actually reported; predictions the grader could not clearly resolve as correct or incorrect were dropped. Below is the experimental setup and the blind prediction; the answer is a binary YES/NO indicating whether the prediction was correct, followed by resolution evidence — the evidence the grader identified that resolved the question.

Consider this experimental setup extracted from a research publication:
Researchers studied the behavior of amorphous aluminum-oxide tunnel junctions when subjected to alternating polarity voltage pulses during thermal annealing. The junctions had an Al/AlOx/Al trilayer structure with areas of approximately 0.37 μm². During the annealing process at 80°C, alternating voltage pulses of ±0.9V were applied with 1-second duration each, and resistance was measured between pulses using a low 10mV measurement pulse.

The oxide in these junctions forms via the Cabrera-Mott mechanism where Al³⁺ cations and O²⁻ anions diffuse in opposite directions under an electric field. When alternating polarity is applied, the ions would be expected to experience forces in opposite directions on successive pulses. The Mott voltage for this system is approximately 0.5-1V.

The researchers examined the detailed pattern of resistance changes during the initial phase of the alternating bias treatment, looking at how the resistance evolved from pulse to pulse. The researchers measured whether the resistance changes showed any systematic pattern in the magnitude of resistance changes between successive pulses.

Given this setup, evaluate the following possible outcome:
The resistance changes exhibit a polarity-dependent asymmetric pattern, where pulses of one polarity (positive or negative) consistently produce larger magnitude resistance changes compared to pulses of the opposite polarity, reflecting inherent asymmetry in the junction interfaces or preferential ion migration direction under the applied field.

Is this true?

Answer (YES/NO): YES